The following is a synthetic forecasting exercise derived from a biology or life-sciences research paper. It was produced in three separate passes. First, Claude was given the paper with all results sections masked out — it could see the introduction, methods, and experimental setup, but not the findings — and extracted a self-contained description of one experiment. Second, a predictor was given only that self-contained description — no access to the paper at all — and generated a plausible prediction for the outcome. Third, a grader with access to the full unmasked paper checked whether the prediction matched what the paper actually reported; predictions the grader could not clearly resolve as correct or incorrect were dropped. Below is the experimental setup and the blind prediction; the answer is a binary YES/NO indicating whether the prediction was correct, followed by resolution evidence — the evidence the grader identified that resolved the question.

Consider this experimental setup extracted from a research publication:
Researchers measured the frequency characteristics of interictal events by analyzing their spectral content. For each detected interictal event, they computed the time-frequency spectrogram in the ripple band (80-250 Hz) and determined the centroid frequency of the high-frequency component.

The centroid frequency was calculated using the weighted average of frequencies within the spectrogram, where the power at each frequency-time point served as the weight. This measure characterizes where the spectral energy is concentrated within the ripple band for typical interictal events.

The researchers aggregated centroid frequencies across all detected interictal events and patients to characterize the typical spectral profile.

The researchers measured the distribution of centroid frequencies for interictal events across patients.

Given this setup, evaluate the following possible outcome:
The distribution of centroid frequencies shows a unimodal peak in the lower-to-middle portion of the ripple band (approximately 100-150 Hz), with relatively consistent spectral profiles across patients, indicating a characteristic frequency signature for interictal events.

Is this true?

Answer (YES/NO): YES